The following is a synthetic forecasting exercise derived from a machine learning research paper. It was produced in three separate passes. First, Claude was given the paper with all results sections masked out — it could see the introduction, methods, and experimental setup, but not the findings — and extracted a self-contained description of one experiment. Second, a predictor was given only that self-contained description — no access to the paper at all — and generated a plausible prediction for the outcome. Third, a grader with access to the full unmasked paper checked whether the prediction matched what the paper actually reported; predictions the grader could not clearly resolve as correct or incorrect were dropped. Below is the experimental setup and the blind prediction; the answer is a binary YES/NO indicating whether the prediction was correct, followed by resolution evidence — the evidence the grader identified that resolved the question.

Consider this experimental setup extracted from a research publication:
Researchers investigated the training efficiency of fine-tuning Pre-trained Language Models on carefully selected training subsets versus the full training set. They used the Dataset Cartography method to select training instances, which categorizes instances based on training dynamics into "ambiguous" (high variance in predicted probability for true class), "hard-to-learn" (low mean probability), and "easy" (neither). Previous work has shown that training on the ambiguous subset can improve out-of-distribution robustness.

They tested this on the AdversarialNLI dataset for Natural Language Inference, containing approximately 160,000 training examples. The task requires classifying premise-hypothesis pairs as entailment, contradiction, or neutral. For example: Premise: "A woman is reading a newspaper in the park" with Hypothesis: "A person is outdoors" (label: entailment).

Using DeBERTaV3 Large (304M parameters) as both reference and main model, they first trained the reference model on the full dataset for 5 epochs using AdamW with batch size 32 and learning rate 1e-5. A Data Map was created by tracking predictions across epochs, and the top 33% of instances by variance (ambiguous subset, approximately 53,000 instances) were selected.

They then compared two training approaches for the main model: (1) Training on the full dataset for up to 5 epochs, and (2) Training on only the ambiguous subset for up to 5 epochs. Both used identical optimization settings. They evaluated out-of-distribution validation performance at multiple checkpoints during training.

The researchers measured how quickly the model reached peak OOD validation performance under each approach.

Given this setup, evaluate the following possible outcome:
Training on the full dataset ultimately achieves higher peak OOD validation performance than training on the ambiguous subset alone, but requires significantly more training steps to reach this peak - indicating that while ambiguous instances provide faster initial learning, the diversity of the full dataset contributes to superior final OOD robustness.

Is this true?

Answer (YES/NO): NO